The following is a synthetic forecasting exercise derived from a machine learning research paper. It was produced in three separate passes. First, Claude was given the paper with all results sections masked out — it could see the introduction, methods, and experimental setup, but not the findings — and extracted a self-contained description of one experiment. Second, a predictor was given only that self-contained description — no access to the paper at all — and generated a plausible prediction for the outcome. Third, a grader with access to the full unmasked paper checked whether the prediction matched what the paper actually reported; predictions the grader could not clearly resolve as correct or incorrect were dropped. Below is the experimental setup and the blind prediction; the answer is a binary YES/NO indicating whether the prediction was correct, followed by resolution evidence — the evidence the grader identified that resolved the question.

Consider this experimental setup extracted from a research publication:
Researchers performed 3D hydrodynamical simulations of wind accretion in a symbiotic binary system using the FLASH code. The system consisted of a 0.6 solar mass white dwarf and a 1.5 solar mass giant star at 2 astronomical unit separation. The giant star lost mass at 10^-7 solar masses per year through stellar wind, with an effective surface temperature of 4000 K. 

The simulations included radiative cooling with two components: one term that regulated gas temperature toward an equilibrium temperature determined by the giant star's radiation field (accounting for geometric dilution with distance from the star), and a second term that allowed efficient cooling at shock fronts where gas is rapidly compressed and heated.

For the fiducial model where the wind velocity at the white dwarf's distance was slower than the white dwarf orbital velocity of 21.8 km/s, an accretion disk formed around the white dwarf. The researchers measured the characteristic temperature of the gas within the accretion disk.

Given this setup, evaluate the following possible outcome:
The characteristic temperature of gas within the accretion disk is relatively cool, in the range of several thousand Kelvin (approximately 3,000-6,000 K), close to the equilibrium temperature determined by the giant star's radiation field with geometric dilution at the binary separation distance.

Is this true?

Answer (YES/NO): NO